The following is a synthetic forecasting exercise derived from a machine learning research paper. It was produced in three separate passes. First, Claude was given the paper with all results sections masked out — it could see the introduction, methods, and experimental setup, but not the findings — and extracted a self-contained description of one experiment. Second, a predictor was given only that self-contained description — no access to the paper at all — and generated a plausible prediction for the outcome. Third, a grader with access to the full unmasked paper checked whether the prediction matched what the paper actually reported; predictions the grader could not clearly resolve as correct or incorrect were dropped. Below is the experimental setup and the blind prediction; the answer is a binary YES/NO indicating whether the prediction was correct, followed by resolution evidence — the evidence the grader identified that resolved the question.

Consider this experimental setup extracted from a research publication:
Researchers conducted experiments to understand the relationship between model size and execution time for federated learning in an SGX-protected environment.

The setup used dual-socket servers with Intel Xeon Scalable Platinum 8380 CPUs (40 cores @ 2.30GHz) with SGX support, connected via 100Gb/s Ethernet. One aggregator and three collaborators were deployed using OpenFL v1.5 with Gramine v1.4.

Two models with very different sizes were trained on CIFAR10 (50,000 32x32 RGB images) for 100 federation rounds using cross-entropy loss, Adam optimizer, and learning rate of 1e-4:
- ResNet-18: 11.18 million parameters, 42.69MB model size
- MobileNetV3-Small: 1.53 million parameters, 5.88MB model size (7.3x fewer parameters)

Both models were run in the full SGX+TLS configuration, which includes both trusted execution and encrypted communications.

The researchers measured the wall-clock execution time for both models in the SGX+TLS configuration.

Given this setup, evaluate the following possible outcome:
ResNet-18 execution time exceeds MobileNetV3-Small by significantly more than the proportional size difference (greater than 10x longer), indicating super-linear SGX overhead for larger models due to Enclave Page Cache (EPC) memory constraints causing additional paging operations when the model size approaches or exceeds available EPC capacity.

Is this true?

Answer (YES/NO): NO